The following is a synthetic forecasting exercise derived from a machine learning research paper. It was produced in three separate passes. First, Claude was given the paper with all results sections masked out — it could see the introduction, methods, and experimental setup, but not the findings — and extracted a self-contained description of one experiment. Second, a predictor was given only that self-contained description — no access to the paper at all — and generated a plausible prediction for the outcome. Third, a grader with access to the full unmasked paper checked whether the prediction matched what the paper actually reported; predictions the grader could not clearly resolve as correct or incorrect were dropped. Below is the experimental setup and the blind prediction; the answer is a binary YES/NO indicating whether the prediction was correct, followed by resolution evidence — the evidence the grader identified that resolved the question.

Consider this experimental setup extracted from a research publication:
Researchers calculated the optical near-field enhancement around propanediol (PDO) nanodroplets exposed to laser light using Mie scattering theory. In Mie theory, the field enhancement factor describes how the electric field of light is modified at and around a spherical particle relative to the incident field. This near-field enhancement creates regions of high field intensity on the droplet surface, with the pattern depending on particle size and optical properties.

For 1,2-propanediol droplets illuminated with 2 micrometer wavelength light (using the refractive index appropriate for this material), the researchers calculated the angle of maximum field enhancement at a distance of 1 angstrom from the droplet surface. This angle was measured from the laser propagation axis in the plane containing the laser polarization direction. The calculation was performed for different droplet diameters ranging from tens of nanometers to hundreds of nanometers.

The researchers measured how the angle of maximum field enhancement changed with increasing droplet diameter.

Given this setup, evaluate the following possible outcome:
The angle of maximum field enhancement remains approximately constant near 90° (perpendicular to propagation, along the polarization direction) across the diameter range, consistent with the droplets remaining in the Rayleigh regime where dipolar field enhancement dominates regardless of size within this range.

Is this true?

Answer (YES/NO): NO